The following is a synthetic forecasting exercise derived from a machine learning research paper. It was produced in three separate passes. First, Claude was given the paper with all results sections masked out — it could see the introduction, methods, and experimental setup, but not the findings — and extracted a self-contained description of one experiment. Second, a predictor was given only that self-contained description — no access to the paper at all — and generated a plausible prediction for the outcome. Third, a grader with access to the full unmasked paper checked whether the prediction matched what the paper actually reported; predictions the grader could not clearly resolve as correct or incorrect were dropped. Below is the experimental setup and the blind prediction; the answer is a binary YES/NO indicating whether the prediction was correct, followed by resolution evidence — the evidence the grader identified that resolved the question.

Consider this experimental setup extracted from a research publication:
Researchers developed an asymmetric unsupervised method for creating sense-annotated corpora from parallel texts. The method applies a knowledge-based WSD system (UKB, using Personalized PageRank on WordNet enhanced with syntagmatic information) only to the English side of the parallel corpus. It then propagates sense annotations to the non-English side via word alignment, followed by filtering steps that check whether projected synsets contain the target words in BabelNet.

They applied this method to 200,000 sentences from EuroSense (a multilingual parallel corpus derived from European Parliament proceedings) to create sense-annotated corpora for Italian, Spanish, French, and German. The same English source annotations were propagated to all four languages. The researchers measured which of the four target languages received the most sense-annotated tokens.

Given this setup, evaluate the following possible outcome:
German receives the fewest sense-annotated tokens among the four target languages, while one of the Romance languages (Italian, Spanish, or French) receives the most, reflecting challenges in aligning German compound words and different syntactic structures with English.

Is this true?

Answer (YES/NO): YES